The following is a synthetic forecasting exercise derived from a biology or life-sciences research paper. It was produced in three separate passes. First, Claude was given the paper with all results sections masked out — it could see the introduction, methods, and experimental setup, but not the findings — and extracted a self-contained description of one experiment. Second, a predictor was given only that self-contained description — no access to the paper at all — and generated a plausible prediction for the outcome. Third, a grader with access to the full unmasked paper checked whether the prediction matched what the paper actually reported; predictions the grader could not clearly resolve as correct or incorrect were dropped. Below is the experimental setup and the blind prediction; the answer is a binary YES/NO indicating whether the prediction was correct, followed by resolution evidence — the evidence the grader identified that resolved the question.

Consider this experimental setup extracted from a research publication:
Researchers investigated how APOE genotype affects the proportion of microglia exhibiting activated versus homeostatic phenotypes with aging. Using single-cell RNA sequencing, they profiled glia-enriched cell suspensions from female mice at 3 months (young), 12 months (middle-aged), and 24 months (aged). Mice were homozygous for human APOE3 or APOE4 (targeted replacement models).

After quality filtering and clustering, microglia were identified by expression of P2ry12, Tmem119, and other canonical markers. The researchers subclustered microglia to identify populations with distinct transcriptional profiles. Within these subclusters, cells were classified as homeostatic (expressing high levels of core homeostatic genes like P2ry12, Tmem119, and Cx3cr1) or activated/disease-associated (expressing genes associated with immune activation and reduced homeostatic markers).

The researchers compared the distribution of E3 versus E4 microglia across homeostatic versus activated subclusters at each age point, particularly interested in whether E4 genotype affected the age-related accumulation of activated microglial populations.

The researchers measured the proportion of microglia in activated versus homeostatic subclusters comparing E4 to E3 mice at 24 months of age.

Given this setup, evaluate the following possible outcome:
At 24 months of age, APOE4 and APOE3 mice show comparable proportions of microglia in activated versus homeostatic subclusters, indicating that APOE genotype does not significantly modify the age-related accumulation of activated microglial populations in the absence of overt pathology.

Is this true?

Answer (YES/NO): NO